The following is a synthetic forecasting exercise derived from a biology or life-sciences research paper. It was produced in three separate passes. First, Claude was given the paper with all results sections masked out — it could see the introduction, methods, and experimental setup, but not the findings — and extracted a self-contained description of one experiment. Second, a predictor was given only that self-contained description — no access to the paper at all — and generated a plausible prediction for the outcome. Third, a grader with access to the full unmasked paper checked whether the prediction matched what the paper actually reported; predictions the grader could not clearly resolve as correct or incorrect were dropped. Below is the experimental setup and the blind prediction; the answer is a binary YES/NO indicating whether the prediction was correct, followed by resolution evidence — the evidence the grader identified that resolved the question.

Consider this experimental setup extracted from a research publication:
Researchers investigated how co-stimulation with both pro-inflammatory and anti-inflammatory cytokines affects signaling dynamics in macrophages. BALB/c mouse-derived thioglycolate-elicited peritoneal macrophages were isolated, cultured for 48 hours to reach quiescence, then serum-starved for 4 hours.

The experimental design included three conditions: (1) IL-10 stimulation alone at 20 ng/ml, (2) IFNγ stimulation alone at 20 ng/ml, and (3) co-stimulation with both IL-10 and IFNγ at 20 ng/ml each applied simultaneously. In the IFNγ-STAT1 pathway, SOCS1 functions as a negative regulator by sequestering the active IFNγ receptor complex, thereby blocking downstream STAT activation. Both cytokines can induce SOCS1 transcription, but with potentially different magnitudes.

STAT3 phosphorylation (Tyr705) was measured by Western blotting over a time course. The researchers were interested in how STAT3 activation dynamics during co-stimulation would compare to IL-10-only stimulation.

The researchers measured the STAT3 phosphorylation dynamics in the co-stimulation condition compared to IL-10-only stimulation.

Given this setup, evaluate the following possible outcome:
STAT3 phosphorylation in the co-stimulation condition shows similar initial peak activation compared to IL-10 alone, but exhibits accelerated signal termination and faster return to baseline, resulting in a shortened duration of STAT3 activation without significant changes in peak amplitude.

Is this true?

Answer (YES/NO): NO